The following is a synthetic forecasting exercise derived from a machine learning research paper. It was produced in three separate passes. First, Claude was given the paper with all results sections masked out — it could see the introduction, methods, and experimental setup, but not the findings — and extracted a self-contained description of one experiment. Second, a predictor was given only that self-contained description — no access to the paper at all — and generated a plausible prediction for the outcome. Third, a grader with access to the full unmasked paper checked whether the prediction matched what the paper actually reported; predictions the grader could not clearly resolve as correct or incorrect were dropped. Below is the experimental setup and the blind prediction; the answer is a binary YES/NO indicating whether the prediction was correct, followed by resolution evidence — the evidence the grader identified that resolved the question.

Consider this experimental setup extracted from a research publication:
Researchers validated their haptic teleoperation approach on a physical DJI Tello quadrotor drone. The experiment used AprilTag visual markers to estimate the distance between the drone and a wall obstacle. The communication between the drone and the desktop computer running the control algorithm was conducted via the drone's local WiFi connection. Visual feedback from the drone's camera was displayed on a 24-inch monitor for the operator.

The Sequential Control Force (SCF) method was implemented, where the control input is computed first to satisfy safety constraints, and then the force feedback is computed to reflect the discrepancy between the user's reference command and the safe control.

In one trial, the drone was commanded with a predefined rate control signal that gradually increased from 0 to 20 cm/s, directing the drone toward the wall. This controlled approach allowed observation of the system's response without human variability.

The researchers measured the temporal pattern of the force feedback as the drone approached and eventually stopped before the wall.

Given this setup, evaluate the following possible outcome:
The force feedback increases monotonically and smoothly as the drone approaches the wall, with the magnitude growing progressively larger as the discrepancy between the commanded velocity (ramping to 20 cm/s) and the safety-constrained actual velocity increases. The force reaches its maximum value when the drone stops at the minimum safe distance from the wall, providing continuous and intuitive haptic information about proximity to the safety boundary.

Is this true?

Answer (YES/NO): NO